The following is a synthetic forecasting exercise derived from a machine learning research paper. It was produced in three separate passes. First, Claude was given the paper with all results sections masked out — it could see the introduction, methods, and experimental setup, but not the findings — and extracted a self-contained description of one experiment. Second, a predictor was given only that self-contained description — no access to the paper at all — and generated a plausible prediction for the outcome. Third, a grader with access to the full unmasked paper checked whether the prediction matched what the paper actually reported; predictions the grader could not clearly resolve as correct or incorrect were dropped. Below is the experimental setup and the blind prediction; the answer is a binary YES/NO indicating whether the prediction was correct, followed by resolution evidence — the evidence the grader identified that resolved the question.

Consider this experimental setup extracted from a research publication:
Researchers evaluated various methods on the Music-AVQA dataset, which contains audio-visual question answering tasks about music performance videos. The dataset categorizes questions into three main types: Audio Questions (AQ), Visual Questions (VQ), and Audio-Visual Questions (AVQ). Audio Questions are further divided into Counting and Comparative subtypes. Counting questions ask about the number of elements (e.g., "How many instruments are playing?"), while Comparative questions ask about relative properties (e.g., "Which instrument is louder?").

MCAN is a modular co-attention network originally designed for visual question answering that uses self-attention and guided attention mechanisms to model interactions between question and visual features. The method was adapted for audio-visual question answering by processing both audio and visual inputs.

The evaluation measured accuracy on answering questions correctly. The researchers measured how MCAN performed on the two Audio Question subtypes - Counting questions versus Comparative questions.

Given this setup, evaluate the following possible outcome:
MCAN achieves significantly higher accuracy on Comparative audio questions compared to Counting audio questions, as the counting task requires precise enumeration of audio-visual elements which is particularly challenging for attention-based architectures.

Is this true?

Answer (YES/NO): NO